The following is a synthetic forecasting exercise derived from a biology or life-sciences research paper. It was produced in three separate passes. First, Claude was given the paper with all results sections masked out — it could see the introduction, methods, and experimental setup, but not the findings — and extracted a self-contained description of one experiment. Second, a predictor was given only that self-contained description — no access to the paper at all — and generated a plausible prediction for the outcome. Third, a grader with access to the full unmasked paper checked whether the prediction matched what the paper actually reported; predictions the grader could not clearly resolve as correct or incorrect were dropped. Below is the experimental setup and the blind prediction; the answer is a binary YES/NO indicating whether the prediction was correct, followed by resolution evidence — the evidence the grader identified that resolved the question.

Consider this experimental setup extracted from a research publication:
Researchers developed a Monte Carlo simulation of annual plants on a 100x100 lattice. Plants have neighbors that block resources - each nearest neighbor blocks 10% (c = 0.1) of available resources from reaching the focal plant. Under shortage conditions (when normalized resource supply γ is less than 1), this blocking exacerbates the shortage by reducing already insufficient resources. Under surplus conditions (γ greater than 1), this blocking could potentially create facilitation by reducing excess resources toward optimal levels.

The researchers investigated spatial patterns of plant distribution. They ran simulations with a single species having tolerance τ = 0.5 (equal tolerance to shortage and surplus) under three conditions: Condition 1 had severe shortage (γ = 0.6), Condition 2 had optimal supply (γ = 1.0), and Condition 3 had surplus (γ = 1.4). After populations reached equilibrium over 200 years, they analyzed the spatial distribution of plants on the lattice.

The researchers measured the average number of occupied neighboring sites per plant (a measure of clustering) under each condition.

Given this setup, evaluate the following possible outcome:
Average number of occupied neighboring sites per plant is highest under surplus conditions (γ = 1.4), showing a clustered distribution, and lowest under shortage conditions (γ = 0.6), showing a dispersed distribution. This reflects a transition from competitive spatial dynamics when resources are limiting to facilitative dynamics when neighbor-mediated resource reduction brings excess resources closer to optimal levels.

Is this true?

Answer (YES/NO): YES